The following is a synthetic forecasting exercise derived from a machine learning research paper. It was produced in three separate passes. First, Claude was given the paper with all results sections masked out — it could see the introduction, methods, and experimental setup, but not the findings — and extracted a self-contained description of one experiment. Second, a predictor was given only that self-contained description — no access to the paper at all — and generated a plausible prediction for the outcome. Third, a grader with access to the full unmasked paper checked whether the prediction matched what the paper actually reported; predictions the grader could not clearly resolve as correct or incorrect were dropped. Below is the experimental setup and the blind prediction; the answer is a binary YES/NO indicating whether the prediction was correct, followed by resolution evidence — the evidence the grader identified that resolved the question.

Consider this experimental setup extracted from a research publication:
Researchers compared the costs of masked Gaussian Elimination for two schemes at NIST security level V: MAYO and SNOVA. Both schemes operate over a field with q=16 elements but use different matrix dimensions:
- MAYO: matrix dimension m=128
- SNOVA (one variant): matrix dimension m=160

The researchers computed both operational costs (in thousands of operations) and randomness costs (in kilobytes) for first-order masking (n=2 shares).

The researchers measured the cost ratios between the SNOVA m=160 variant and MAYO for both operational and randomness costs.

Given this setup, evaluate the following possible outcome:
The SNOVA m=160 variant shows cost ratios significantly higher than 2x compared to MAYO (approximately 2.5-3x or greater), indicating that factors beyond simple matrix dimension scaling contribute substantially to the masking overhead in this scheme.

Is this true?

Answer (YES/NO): NO